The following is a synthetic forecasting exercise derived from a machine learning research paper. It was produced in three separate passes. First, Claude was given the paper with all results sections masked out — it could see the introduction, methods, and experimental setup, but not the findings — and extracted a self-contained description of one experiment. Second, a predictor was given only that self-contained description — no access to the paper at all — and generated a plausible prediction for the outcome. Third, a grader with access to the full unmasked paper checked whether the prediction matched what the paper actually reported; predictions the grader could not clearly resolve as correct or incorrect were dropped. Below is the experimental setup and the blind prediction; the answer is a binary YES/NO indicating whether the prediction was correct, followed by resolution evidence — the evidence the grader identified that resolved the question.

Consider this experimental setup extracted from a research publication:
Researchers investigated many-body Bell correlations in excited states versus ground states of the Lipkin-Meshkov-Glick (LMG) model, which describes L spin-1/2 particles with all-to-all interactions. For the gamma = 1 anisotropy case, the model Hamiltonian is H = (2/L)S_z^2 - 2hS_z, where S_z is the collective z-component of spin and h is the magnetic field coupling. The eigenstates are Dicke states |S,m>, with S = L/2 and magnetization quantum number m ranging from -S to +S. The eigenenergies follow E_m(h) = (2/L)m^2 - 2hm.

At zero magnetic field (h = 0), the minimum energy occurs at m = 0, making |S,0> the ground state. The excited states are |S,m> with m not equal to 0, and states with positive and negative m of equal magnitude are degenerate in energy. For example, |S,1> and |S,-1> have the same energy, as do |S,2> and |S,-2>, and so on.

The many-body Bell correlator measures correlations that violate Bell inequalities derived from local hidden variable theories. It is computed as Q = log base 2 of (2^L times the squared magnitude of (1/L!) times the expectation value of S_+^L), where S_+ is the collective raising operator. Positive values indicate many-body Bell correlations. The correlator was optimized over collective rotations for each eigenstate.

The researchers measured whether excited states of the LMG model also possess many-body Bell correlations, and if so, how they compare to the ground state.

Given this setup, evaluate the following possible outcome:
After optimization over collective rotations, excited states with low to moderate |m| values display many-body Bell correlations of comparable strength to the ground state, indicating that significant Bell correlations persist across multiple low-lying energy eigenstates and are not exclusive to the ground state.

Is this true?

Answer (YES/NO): NO